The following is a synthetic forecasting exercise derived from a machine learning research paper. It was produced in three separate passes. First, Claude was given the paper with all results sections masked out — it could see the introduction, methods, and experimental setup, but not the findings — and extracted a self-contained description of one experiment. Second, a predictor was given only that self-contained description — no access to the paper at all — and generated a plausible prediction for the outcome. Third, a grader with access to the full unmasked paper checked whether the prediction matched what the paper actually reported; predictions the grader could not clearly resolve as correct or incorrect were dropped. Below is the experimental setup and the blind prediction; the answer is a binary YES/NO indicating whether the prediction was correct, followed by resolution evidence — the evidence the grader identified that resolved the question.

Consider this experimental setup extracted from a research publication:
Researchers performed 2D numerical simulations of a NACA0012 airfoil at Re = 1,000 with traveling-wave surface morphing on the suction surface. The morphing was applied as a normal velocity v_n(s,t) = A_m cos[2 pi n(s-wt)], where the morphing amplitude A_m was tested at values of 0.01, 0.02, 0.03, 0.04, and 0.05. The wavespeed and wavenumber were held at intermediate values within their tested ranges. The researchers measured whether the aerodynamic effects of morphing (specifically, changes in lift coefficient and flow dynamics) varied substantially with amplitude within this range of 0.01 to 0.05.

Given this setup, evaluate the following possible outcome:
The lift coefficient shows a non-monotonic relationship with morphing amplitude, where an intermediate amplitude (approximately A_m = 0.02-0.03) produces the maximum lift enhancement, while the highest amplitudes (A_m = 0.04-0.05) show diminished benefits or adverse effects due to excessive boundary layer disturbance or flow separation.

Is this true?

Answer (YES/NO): NO